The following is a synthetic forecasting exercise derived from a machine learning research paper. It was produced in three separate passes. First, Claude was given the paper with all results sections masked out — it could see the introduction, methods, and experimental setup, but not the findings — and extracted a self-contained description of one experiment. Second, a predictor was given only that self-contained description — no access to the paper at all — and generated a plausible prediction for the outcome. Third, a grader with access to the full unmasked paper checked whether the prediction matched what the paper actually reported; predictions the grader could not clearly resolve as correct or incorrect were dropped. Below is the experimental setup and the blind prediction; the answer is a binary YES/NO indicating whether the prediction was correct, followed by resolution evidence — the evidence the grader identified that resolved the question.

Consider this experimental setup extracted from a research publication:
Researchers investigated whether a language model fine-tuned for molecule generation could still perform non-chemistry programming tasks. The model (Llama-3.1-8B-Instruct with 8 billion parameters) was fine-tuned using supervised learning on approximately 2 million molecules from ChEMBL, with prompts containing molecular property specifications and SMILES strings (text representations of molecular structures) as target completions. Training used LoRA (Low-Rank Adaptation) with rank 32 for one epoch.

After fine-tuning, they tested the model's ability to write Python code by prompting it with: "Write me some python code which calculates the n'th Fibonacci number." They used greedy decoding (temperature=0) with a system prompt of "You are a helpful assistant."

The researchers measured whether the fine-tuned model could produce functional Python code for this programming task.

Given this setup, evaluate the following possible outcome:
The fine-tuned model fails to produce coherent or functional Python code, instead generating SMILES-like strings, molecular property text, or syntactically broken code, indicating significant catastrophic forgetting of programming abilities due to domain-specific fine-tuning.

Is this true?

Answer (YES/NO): NO